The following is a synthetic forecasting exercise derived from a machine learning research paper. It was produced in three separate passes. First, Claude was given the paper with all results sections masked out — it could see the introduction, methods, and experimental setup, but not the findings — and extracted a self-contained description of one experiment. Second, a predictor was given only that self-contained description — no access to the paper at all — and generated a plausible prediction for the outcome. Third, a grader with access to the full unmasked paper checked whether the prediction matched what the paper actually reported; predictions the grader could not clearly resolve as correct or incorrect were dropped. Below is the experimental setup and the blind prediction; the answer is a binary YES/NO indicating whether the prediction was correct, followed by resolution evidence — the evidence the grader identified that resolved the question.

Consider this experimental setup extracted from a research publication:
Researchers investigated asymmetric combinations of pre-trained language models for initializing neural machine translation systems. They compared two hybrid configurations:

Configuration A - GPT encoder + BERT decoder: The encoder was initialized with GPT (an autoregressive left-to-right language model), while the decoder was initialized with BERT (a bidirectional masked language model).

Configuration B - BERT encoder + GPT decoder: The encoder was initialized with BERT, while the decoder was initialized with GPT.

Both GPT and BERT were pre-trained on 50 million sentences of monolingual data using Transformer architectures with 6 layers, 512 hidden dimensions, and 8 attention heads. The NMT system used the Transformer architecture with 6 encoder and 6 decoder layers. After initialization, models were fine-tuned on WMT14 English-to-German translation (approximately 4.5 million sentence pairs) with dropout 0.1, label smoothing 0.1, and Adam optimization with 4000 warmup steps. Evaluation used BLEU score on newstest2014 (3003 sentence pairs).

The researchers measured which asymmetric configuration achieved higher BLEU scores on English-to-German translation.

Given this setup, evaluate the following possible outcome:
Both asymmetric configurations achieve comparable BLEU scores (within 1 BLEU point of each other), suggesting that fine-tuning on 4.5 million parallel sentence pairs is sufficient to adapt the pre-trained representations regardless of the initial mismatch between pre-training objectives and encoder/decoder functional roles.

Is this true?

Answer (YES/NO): YES